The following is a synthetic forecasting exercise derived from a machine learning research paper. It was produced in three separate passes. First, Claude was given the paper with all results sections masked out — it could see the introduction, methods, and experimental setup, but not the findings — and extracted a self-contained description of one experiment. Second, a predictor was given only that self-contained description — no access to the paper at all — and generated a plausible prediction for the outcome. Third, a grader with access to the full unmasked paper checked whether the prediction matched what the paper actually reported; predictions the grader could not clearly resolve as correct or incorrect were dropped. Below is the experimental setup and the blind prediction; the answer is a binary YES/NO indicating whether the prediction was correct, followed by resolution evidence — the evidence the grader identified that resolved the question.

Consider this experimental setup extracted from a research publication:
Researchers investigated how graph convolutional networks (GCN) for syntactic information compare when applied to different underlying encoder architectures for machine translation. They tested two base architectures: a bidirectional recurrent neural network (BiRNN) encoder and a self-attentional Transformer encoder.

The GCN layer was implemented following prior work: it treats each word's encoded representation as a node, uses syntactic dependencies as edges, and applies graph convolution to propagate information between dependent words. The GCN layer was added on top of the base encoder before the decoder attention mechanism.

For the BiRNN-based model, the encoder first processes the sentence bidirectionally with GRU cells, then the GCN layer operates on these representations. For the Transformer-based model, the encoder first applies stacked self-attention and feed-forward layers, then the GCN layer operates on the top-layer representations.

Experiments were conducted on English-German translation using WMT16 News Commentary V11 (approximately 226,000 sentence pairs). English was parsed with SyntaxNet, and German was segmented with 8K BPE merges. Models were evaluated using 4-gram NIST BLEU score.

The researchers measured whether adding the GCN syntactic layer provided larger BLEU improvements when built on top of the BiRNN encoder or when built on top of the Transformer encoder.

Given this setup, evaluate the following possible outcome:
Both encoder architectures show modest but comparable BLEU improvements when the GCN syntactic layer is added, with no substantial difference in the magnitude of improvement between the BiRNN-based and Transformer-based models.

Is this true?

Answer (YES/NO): NO